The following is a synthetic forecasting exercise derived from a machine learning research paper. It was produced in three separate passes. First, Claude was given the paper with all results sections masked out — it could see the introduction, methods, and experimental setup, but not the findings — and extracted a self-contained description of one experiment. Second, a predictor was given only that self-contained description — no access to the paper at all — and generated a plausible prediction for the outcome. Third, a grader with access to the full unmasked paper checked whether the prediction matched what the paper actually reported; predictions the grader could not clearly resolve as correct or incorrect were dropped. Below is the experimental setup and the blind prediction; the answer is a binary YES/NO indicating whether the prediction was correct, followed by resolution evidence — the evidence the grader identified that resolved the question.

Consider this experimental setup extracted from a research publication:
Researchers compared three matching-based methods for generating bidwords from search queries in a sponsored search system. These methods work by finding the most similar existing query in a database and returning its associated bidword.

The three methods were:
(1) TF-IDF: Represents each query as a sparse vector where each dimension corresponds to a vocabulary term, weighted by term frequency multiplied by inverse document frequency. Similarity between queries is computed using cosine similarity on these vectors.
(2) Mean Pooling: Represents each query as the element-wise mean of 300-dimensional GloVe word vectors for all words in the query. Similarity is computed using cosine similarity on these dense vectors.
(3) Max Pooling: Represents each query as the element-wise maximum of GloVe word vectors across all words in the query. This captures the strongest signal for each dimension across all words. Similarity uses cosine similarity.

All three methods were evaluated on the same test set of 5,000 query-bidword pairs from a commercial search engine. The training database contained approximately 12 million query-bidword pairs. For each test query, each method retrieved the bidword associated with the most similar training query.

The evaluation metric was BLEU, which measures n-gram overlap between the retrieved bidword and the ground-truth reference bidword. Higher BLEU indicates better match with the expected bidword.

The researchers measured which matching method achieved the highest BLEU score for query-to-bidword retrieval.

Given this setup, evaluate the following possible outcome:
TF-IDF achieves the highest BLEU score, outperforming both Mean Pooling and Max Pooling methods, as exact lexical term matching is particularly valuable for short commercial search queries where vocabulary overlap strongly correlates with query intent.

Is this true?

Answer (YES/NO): NO